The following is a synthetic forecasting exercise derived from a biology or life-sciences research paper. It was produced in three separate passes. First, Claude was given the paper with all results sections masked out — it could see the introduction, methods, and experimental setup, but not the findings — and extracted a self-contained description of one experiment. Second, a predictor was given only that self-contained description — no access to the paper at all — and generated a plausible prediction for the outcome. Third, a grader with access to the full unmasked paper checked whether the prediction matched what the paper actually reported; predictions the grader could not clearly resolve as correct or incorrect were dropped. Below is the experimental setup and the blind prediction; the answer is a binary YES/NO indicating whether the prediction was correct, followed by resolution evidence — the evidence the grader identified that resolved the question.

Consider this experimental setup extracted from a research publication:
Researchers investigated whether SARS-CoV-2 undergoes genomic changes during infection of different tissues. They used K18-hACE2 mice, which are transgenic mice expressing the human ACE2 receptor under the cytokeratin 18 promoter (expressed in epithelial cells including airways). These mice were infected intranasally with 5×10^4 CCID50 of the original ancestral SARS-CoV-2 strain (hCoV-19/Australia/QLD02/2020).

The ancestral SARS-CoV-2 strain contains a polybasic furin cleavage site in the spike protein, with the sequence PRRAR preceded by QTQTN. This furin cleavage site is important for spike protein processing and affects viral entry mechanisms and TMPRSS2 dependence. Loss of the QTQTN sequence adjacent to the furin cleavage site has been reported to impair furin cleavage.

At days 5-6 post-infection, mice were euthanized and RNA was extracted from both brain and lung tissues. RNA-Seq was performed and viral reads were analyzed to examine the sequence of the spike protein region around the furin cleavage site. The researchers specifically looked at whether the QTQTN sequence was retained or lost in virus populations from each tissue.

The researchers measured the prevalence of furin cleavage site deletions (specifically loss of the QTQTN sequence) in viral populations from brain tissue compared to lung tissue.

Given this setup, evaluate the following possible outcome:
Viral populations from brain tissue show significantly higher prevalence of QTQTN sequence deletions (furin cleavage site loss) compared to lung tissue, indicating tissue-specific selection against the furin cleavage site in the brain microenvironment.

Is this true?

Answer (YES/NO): YES